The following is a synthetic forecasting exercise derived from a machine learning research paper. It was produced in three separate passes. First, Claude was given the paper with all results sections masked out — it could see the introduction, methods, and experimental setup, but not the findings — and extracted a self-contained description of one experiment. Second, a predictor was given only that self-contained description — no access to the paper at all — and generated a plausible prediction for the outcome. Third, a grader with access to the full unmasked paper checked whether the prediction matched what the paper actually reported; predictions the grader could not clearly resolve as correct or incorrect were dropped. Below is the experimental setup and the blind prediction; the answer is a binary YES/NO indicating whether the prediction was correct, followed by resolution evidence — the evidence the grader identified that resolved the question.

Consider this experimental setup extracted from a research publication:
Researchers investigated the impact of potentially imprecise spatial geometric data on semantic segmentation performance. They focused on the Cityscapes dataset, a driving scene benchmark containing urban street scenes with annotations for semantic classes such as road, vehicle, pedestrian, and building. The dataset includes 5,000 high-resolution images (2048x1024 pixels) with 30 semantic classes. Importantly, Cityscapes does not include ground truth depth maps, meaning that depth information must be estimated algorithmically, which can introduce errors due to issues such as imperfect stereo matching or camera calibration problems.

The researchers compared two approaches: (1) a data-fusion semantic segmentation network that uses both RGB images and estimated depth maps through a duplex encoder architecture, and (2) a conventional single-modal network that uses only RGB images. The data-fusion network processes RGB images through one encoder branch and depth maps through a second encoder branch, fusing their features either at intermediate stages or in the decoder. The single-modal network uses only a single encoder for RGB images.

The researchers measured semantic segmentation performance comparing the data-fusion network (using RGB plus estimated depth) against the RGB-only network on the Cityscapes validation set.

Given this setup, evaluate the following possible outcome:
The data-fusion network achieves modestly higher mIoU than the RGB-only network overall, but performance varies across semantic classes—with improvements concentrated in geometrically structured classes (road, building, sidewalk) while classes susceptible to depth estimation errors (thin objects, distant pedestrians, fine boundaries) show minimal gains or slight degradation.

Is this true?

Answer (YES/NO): NO